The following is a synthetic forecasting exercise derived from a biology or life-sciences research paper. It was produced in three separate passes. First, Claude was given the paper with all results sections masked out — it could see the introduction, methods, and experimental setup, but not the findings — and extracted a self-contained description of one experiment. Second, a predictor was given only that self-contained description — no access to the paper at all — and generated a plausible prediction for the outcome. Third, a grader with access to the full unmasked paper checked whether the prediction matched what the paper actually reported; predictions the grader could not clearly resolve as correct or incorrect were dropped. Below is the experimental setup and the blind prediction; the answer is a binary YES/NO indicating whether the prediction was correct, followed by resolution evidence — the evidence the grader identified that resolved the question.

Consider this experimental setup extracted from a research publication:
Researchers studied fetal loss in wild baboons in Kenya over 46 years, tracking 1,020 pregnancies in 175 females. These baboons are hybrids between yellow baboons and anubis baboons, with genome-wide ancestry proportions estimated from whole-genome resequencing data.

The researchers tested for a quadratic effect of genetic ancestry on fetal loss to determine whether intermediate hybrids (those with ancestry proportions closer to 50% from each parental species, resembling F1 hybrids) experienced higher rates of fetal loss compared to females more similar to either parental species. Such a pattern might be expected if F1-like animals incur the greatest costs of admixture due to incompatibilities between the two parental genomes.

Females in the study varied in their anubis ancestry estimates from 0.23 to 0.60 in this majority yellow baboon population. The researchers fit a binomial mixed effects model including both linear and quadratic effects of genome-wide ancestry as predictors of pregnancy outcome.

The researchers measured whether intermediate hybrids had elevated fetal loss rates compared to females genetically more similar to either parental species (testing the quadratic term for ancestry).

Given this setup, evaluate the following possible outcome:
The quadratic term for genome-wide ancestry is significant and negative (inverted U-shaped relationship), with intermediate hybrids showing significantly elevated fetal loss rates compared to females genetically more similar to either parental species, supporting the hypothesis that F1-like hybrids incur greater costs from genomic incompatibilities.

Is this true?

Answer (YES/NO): NO